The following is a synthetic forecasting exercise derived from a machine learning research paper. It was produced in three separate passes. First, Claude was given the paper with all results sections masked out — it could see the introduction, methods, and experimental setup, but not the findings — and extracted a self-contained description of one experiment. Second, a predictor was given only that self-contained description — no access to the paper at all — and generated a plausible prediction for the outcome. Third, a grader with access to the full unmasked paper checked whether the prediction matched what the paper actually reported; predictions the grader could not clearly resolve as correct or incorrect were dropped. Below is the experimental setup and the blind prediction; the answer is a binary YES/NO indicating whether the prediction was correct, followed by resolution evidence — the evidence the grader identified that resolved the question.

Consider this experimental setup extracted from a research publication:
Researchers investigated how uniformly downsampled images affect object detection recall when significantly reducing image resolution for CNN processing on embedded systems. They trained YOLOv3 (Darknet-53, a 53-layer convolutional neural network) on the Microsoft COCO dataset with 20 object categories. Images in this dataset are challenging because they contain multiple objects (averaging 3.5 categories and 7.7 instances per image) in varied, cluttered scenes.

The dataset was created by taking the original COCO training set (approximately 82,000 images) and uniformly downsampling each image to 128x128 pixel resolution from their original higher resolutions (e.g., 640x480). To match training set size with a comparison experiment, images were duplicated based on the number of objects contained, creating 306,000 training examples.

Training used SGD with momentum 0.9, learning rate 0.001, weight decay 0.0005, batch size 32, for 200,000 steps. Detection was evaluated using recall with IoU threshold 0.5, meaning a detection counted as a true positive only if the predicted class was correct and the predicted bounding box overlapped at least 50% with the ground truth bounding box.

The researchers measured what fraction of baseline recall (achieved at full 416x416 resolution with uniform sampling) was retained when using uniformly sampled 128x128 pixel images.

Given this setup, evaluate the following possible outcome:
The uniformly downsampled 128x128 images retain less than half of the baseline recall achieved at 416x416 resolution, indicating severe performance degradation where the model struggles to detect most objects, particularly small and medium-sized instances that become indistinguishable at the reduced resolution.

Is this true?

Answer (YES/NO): NO